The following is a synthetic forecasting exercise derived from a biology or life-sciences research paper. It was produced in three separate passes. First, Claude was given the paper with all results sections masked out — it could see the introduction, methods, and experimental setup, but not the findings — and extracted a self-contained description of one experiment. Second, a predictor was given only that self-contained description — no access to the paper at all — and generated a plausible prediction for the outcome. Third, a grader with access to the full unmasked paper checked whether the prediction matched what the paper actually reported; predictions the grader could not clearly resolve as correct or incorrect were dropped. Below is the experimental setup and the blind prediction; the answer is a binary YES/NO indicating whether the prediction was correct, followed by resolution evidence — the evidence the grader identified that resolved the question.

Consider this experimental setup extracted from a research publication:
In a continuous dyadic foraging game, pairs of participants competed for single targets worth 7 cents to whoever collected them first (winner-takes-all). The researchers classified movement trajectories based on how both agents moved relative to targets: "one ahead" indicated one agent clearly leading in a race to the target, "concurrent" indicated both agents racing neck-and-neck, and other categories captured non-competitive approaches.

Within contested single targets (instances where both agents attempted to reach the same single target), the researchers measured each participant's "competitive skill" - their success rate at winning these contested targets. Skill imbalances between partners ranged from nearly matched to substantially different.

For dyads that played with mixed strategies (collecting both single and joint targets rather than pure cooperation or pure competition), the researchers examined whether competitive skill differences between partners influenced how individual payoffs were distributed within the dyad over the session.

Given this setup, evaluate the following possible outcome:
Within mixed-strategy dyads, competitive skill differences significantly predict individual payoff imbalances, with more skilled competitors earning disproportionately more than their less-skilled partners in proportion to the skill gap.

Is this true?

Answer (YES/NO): YES